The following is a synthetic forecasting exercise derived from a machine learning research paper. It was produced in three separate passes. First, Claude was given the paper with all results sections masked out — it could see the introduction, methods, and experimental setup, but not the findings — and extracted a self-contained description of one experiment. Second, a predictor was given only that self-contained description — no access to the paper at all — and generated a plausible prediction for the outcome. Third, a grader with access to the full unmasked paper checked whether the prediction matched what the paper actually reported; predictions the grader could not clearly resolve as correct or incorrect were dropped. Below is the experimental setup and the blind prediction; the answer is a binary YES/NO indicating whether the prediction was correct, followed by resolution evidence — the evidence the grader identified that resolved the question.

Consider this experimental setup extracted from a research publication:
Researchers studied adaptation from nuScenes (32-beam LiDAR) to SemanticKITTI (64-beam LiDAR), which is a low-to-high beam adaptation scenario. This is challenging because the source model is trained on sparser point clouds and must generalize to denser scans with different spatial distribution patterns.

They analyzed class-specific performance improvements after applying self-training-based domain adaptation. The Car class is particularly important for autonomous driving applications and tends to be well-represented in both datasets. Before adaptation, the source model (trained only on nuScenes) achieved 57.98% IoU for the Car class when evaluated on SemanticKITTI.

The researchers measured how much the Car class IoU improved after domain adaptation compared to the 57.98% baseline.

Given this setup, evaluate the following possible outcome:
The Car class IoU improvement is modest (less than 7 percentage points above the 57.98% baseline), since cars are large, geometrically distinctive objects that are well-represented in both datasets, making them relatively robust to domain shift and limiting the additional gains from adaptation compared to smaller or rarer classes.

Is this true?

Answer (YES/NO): NO